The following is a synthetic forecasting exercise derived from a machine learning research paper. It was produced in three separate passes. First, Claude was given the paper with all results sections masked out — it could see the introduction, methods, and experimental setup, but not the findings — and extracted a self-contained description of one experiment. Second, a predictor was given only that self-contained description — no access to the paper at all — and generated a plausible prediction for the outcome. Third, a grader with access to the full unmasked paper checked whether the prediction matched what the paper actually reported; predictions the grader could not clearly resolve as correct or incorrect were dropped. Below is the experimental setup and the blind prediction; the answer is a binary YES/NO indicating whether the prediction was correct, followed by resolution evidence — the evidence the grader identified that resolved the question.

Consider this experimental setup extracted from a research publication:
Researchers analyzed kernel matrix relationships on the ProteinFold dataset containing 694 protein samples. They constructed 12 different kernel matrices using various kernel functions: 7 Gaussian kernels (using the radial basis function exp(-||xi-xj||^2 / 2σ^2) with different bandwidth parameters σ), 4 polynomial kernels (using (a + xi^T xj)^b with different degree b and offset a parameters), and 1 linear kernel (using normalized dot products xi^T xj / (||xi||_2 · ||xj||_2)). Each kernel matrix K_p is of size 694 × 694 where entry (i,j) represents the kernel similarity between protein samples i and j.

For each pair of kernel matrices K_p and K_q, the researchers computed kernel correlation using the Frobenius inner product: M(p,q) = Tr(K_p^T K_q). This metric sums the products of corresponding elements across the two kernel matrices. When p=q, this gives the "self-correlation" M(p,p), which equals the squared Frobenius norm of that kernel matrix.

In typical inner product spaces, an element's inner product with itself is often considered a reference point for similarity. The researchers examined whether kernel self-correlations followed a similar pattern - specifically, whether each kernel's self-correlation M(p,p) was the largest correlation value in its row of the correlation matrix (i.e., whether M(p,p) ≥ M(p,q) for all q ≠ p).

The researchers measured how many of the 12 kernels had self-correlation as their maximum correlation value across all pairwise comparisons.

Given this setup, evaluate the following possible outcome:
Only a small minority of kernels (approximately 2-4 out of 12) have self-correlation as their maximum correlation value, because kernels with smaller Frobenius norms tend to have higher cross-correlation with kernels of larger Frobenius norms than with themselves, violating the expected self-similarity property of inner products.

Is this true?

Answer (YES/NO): YES